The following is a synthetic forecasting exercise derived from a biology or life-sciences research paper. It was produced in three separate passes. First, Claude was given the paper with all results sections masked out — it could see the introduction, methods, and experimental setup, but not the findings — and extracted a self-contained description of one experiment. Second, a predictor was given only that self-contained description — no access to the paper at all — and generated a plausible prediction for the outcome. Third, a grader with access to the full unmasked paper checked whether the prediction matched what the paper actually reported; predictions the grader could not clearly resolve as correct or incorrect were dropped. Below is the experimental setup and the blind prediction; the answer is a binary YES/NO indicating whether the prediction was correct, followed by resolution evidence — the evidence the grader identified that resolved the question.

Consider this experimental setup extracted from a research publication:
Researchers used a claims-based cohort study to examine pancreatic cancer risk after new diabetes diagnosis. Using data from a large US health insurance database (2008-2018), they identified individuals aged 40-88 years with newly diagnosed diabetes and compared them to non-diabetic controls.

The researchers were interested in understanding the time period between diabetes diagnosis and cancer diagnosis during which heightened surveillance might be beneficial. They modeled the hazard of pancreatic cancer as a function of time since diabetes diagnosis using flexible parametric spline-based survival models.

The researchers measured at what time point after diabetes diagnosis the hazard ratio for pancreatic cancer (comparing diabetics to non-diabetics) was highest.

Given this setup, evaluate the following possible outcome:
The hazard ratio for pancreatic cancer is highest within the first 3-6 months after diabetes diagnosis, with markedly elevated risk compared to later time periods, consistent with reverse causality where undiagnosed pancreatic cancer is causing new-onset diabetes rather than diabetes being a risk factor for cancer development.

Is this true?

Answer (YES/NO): NO